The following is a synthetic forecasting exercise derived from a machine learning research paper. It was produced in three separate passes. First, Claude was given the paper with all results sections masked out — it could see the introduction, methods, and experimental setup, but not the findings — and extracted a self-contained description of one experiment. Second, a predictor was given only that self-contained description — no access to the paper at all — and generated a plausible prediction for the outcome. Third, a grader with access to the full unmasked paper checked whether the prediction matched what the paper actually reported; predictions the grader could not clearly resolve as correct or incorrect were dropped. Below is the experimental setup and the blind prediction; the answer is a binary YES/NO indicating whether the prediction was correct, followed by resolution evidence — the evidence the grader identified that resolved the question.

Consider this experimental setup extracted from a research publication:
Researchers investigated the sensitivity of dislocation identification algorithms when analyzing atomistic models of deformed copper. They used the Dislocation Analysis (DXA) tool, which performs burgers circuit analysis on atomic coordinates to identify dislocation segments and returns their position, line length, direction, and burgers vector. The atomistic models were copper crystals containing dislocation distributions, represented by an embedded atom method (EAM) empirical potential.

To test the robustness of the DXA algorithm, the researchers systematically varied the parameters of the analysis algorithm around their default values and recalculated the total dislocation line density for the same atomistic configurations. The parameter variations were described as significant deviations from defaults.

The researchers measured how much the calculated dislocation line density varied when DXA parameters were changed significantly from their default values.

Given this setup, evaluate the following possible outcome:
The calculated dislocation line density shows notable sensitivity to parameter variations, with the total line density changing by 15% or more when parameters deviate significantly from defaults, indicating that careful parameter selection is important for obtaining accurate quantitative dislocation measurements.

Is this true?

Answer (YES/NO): NO